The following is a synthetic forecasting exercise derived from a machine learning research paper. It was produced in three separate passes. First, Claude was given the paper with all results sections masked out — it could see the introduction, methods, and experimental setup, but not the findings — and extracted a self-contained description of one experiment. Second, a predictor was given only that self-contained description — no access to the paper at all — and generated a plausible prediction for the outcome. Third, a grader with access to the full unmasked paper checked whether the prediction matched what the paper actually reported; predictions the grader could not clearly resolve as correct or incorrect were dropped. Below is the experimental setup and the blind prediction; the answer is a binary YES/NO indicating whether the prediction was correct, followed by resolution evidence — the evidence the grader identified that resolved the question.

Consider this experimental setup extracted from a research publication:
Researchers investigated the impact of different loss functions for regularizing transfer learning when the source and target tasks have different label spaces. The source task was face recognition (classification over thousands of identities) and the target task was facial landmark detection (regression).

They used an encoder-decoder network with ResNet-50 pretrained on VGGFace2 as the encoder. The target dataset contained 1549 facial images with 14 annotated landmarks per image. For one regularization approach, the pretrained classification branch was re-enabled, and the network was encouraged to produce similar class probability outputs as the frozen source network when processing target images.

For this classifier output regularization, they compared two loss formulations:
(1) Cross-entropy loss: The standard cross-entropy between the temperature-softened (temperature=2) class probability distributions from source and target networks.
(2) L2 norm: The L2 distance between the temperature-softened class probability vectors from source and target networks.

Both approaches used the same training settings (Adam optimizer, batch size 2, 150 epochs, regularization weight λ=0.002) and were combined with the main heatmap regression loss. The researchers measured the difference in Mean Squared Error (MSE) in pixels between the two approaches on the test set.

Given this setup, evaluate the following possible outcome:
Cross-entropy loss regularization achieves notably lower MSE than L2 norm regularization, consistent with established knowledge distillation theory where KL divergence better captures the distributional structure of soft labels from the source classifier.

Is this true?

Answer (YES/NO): NO